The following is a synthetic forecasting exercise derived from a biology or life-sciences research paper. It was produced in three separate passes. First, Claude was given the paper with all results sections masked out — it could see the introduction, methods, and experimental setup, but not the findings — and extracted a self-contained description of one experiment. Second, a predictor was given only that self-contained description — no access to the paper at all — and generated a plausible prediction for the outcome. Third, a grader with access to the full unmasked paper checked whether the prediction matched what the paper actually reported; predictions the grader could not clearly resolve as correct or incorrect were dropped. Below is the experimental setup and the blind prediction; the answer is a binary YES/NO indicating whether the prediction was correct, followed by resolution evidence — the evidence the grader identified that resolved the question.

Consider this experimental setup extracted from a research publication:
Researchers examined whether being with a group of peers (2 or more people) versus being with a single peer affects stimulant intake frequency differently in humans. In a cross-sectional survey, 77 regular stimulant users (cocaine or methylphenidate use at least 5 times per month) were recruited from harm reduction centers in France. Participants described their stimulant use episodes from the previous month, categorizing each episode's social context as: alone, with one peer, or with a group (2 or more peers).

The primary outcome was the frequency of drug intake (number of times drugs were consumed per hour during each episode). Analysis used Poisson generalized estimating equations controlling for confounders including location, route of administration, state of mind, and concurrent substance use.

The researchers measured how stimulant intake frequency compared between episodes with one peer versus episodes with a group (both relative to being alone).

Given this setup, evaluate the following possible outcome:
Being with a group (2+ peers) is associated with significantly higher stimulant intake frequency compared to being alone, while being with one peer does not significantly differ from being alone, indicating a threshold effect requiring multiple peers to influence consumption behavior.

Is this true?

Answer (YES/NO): NO